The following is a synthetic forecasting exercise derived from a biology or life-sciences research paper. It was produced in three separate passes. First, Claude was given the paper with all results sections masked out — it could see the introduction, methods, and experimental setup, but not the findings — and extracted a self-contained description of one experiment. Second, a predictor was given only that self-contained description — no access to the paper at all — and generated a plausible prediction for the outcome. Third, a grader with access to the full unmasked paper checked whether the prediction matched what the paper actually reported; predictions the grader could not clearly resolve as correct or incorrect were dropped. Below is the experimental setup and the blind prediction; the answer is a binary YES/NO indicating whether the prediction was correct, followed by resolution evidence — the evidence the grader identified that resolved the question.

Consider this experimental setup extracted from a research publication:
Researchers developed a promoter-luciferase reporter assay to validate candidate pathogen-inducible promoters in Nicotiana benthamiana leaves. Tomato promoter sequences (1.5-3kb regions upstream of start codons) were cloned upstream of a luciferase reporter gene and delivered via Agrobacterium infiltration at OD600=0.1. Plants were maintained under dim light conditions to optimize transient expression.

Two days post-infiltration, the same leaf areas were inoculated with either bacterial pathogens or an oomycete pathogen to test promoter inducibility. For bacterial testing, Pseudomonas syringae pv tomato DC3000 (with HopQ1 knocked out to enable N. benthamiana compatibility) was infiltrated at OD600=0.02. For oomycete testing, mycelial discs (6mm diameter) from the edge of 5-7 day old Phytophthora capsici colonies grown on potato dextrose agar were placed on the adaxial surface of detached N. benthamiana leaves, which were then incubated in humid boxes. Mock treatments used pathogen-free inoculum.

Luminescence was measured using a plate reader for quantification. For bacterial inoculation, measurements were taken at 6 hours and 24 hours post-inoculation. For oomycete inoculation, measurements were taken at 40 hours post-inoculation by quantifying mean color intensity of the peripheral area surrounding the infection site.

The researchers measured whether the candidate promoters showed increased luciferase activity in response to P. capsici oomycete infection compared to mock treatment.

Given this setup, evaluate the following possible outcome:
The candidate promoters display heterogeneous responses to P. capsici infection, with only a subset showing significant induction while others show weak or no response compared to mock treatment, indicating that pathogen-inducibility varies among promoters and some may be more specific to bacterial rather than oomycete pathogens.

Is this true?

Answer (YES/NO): YES